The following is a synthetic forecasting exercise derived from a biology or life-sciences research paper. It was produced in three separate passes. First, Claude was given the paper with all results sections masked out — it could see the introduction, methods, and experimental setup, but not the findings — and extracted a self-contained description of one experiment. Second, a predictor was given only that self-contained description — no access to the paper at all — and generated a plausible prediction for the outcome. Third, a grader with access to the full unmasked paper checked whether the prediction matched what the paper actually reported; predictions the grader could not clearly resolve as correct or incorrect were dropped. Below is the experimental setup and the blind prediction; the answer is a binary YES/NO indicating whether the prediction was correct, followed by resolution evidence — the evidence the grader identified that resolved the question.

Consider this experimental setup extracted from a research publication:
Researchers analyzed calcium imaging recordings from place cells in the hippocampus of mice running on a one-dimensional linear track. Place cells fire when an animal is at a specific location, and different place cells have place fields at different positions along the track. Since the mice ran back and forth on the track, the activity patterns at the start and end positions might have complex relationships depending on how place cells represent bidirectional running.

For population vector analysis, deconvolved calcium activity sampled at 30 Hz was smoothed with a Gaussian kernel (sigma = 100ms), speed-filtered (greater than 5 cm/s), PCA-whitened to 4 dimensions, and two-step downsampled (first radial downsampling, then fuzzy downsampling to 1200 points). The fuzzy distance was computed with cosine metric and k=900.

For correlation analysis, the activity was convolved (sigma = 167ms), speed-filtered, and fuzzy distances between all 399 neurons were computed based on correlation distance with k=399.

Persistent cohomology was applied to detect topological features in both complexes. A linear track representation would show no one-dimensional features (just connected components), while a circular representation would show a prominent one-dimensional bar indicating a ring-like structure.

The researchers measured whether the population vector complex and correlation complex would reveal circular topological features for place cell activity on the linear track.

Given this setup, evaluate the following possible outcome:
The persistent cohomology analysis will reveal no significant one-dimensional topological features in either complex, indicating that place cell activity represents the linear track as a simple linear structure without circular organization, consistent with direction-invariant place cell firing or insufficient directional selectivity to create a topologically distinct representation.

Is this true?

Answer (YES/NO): NO